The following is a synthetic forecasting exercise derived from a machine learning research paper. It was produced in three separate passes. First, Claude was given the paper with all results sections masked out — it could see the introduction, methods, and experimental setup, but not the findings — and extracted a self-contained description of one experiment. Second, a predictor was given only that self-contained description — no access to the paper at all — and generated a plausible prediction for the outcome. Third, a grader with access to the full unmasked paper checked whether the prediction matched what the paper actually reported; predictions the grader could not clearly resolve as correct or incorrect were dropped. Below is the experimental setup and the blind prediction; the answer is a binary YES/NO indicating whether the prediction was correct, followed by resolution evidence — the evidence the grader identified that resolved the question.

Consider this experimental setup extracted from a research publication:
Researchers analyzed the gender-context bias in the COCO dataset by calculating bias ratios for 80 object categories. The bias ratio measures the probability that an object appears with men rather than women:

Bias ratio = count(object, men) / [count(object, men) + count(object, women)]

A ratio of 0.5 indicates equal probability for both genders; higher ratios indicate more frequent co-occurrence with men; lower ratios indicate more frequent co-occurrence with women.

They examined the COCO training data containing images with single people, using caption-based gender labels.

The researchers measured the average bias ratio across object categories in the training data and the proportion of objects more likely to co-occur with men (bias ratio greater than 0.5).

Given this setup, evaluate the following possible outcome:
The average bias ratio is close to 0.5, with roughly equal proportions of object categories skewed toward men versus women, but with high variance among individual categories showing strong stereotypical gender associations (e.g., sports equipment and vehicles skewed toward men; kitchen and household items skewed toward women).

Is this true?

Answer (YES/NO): NO